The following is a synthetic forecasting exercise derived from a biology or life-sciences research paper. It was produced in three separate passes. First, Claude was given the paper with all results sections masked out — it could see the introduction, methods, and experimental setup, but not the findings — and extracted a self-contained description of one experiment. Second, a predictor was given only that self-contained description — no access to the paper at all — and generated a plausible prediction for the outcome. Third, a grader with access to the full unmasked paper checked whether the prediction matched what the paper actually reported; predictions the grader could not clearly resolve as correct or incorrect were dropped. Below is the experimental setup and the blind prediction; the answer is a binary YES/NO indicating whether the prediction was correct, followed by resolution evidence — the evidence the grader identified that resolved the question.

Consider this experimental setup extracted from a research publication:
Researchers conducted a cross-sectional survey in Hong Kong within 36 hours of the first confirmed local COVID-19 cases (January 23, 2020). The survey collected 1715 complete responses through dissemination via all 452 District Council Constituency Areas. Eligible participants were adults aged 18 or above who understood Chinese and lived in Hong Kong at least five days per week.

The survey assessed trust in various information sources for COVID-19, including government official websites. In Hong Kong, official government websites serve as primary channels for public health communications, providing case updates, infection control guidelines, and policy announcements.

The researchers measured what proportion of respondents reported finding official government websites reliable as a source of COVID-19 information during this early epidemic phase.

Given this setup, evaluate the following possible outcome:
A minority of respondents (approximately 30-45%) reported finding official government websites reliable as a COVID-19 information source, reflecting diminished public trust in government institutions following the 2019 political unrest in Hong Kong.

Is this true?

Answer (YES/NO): NO